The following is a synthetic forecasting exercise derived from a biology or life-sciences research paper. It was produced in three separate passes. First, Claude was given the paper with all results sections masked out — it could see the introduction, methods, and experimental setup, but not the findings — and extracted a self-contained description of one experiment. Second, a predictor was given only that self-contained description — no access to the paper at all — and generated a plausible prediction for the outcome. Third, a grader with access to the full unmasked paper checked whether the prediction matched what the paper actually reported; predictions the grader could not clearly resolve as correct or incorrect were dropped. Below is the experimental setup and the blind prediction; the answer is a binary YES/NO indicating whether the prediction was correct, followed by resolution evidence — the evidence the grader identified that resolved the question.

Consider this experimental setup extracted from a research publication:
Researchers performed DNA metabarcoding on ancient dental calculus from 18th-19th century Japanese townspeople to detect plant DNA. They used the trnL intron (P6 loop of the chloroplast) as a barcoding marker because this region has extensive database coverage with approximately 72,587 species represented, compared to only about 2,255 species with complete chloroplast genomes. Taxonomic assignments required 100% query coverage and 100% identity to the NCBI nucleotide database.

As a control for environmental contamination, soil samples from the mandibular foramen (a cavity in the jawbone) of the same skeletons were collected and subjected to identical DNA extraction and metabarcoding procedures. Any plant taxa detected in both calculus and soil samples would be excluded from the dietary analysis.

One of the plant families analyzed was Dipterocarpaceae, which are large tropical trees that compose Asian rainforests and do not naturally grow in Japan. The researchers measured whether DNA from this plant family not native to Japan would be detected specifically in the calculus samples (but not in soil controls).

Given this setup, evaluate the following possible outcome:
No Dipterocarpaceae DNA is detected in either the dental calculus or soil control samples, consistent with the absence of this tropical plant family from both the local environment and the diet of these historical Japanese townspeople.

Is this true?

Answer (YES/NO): NO